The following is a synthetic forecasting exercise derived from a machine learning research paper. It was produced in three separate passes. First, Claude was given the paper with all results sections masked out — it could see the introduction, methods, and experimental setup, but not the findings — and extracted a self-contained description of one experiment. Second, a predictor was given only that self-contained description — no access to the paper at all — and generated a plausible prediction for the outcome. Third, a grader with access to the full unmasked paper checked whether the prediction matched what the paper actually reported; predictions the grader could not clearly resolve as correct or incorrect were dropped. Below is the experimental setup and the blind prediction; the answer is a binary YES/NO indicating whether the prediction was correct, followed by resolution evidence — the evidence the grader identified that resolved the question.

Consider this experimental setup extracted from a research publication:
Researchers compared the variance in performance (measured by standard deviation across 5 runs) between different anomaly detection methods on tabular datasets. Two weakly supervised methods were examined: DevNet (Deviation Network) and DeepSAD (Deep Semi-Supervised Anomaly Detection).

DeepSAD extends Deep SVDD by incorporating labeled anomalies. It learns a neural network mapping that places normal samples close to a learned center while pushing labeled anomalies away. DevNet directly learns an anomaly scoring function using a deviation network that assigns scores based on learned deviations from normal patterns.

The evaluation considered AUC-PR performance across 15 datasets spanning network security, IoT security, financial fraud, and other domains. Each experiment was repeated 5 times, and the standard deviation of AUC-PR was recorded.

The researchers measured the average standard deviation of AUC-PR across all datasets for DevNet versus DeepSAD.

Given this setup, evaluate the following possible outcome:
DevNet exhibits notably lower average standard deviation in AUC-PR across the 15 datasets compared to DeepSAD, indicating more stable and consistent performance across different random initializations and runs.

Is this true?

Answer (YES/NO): YES